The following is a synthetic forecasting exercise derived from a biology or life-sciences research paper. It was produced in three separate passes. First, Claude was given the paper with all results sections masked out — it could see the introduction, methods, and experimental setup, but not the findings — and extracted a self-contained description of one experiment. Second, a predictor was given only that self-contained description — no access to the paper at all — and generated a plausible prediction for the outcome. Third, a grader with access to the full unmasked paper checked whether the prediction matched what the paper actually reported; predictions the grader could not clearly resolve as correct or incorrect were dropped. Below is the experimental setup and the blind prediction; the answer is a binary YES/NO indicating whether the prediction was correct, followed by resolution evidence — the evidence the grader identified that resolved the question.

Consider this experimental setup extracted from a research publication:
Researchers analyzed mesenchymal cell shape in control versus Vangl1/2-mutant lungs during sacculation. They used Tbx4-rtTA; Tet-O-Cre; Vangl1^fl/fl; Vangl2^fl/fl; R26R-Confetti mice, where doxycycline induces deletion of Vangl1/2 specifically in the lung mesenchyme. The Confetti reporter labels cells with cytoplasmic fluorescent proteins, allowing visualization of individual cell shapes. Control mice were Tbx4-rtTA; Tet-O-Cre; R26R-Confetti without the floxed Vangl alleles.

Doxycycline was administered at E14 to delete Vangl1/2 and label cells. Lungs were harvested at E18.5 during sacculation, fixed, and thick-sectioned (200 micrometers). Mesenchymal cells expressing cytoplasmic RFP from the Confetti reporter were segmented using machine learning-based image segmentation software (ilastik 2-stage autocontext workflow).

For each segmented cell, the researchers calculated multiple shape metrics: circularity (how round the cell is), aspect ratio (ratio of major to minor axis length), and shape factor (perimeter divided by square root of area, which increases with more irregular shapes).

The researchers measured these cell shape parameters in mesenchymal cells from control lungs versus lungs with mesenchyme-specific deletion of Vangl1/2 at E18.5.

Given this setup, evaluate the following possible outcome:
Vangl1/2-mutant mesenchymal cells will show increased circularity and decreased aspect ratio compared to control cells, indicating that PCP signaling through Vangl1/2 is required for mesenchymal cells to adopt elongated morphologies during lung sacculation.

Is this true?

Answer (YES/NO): YES